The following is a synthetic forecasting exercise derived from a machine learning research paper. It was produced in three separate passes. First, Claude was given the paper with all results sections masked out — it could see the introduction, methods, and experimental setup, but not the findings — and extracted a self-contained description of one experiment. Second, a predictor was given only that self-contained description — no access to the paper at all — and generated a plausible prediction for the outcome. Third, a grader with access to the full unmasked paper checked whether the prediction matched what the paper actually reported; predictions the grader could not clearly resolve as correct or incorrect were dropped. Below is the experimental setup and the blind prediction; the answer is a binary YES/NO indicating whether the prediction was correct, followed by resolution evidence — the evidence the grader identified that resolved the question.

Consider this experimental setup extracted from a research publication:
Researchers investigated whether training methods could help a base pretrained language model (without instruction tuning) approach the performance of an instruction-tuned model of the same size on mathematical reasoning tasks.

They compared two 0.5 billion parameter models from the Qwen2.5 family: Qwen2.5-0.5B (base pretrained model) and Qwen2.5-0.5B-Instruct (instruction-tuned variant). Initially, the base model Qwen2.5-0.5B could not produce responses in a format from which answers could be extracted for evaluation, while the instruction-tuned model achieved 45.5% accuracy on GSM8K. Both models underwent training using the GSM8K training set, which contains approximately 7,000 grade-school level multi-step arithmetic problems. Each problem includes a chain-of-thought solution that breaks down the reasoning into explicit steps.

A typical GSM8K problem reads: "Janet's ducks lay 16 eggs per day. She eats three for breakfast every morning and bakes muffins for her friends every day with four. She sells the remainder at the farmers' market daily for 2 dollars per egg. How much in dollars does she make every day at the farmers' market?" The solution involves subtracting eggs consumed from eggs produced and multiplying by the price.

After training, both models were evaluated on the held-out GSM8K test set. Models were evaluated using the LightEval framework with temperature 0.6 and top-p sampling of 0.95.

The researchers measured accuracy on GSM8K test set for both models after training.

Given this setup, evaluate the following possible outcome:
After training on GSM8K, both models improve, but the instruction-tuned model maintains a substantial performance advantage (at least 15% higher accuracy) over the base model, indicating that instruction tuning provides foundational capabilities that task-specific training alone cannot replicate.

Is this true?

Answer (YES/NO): YES